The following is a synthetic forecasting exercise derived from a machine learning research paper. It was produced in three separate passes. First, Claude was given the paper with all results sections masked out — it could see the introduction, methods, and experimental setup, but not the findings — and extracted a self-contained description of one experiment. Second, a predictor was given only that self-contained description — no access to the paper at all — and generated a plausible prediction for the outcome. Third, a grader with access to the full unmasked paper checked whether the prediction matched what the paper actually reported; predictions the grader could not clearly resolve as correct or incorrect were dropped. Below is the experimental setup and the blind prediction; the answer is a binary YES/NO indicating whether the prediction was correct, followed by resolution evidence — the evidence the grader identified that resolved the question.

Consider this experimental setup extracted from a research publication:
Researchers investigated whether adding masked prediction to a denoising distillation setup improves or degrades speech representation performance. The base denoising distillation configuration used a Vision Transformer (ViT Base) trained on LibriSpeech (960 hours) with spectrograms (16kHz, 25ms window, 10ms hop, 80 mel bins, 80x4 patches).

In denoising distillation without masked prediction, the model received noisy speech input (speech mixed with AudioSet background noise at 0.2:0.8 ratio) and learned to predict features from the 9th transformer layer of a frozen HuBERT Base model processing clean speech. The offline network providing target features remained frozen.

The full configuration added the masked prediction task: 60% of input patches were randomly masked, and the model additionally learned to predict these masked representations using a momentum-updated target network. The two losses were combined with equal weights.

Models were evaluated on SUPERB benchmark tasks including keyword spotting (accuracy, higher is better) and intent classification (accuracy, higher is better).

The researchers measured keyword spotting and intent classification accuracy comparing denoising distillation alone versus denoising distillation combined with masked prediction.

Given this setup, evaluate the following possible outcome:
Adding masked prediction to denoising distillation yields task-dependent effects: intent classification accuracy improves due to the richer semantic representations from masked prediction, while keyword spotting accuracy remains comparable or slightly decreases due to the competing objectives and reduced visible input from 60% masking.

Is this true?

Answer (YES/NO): NO